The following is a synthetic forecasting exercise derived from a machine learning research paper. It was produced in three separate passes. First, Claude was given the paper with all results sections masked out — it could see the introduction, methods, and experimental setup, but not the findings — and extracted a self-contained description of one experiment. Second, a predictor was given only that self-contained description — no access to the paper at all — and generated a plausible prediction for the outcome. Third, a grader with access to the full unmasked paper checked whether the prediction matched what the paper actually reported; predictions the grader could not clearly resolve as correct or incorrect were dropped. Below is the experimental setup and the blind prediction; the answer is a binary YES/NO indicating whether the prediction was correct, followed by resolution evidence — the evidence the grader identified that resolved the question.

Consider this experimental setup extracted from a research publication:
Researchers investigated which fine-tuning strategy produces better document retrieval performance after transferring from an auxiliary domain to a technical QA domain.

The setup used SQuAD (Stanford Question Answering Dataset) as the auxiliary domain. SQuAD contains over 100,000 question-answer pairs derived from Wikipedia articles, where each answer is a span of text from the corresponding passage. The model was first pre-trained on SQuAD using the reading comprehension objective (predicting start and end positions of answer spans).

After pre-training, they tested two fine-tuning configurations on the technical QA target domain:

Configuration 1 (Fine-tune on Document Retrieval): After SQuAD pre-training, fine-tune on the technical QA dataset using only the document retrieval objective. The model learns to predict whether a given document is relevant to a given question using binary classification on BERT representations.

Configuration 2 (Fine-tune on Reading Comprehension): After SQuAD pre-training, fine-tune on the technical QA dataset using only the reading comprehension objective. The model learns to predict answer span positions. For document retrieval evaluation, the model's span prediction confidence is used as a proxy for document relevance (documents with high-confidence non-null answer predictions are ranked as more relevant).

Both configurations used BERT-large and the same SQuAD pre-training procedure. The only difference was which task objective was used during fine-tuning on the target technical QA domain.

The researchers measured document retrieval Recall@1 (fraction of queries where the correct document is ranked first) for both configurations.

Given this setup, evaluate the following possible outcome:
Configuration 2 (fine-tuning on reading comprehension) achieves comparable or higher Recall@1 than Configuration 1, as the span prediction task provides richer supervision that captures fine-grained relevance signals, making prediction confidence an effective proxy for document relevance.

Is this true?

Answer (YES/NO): YES